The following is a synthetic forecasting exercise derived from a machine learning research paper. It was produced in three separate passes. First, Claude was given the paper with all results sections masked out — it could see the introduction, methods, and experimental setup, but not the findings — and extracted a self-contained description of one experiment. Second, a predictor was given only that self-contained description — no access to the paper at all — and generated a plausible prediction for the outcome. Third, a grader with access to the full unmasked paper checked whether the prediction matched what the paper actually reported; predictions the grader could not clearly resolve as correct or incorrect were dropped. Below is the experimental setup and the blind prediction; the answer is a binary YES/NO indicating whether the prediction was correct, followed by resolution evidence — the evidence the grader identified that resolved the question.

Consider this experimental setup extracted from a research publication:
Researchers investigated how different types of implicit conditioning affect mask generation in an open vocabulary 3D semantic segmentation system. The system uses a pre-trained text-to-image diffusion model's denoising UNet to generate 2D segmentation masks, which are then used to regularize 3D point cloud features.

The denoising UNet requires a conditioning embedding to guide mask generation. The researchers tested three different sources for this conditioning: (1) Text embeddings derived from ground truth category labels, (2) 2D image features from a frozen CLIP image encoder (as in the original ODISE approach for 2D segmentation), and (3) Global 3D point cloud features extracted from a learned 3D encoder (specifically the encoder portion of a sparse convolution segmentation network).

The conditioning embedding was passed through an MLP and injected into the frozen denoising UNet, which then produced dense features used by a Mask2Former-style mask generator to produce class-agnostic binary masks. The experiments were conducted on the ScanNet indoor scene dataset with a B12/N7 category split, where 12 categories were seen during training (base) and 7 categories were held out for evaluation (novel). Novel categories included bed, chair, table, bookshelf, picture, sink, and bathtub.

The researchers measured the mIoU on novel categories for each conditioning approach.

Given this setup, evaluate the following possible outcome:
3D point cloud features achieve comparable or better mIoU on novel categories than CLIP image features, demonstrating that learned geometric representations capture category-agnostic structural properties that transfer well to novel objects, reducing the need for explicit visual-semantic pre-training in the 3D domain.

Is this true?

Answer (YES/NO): YES